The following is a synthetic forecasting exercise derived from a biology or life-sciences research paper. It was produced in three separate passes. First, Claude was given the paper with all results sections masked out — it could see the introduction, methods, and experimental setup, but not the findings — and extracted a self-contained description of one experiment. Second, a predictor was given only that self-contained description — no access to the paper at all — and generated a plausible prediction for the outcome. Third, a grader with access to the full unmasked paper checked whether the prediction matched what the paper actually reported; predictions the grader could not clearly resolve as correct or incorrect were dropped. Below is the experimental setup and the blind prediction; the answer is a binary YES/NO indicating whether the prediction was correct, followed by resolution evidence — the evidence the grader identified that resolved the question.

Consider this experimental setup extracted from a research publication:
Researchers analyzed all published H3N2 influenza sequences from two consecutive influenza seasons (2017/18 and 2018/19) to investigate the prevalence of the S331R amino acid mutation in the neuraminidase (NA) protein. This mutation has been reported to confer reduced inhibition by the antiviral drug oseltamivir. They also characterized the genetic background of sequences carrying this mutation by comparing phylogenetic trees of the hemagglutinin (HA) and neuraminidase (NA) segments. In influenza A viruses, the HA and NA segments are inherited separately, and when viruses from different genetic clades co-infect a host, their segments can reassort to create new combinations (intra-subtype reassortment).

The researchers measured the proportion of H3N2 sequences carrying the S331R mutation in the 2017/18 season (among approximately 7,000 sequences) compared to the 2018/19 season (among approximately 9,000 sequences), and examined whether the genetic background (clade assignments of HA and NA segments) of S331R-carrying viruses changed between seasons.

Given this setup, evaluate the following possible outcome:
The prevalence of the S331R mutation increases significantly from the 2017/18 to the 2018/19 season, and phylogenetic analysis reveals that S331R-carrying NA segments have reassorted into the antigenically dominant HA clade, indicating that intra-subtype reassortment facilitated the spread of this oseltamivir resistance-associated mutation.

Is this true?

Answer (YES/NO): YES